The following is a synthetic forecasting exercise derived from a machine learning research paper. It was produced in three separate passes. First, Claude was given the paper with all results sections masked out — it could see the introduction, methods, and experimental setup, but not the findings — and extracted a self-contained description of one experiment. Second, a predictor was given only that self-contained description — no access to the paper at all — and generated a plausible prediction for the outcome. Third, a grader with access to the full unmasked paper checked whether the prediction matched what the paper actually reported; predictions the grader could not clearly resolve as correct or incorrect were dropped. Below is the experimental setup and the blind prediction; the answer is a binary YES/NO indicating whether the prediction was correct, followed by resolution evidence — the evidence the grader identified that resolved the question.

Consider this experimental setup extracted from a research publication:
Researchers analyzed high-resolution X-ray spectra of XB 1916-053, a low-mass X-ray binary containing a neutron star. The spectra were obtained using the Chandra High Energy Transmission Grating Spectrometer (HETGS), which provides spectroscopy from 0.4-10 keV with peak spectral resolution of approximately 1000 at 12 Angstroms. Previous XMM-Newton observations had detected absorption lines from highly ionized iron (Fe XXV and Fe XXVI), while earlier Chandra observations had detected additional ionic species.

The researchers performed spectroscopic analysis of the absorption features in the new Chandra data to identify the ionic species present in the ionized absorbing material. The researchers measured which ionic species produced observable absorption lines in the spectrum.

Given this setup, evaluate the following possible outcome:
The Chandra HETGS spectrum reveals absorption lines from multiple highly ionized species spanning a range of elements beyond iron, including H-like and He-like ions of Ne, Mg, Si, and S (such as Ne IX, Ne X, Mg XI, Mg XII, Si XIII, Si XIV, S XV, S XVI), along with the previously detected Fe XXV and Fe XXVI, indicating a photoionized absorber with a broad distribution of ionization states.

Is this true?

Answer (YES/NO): NO